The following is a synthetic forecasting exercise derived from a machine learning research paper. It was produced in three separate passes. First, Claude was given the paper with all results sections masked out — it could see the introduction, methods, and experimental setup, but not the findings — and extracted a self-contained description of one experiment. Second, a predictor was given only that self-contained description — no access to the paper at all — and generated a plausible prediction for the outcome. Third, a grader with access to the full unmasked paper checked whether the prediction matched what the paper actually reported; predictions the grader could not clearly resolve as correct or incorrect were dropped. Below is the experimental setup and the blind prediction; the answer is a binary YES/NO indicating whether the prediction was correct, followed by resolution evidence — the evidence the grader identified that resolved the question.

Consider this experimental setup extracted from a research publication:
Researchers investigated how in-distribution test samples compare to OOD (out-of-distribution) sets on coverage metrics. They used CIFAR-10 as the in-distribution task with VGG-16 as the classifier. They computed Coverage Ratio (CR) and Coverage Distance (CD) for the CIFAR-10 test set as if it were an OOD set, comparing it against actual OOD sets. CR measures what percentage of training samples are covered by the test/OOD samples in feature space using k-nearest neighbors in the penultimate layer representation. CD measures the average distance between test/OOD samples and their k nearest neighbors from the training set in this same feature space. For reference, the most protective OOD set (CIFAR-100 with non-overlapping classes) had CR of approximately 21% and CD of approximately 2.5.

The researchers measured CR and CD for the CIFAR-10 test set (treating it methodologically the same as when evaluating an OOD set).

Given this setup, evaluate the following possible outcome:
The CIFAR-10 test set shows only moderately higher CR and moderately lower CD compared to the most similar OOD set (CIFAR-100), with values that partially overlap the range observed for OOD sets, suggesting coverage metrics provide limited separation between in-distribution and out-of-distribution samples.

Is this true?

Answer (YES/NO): NO